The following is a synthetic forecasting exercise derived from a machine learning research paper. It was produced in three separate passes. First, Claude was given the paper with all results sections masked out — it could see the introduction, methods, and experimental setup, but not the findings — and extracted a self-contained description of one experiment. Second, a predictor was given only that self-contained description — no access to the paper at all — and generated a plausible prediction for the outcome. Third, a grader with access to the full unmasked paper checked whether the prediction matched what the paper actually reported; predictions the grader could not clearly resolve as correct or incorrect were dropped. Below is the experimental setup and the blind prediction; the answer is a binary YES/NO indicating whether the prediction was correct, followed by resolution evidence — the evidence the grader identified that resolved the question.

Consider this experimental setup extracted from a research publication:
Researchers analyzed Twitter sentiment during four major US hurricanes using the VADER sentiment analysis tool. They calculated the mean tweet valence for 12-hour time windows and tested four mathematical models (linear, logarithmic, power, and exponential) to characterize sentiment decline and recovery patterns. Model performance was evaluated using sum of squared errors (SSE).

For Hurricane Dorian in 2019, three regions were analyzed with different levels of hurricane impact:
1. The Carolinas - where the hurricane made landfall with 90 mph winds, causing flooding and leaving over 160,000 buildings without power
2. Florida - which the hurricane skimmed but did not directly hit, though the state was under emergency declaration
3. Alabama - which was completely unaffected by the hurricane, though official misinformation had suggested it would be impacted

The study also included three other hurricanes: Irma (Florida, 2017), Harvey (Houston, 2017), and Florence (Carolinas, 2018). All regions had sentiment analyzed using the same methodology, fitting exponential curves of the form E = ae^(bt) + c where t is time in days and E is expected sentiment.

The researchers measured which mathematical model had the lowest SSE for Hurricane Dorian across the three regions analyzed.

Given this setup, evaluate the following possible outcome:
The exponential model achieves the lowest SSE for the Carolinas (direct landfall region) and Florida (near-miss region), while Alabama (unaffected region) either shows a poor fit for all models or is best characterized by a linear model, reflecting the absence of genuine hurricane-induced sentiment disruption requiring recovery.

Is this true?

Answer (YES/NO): NO